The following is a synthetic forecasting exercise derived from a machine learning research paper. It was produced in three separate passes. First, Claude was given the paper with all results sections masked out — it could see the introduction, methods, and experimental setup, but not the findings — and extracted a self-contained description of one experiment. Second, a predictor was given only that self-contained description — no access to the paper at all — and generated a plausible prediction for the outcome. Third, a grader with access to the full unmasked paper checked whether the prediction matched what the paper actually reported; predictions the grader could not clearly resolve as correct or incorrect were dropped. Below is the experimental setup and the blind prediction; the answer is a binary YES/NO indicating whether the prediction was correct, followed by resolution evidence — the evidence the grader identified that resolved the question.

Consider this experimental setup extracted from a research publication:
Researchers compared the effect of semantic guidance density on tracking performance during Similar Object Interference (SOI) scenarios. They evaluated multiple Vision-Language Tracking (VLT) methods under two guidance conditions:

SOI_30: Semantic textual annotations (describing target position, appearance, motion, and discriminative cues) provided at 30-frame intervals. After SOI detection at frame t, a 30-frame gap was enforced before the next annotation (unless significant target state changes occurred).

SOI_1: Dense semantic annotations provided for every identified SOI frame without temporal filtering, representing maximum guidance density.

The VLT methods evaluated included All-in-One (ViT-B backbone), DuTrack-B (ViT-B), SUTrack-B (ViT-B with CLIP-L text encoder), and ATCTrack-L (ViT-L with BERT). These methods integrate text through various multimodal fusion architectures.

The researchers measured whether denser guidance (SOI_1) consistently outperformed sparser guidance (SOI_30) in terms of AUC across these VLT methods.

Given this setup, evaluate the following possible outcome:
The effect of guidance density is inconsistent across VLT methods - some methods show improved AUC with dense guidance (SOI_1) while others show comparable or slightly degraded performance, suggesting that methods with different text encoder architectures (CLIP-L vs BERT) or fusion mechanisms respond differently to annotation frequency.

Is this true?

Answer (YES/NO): YES